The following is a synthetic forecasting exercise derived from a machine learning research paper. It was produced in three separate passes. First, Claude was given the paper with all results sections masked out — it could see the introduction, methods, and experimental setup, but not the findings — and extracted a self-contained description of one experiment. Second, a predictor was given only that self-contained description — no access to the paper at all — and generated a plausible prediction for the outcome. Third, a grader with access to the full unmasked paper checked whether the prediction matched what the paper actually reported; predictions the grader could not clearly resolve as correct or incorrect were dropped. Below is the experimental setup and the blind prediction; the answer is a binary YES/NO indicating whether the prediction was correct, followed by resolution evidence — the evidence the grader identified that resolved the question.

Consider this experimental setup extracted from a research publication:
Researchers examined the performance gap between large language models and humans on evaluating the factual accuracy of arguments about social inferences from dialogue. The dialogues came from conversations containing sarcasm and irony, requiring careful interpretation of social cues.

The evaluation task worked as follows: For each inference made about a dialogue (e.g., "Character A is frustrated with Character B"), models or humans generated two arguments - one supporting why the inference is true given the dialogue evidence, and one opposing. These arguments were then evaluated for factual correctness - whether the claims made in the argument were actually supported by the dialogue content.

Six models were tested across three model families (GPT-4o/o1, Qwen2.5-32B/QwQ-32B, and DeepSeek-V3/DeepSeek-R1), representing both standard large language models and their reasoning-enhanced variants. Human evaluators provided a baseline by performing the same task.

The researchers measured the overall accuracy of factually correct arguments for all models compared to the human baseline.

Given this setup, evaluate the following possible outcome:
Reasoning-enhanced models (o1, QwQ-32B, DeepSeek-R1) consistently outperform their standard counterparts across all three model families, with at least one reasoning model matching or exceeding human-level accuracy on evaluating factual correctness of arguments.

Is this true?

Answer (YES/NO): NO